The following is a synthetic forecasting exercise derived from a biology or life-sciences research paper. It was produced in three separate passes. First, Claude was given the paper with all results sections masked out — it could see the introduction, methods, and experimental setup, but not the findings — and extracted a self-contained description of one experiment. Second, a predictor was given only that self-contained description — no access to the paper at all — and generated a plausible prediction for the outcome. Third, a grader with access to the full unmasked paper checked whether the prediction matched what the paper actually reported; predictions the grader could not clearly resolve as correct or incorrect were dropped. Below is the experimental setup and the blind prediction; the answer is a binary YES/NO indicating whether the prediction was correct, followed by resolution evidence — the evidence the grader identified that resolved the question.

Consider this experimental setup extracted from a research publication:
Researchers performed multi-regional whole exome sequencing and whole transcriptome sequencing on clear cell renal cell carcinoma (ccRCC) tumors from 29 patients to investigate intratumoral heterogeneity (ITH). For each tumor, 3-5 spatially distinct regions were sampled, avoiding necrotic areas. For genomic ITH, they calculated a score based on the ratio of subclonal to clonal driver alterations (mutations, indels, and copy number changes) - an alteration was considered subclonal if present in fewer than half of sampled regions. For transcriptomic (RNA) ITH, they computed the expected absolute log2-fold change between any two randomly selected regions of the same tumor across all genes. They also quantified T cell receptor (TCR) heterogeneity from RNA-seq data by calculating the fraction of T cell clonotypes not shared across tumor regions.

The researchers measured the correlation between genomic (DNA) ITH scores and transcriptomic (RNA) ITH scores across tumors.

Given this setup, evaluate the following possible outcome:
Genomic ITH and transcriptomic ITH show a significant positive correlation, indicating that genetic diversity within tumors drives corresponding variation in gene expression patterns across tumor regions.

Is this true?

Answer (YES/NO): YES